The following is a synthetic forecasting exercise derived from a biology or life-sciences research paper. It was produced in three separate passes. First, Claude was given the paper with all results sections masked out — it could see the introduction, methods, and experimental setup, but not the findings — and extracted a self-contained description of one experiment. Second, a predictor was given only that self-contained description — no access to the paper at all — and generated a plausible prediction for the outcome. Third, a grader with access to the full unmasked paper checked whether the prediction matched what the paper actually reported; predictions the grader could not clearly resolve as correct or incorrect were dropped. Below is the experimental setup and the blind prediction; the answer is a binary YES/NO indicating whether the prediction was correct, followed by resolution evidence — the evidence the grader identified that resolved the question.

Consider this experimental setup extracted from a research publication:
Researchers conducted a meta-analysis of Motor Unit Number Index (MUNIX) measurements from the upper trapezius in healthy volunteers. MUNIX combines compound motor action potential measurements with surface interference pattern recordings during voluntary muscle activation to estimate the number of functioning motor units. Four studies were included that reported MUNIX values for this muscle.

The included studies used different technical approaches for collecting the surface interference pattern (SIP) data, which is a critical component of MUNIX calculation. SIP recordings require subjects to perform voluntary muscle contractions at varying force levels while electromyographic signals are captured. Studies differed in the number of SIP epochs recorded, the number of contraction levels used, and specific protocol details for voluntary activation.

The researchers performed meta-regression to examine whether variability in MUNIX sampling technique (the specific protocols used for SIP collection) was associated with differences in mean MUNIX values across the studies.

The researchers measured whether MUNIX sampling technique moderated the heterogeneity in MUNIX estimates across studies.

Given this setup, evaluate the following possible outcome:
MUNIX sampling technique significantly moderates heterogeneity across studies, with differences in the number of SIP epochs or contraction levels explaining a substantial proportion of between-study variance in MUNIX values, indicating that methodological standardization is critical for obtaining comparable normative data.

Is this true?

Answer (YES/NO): NO